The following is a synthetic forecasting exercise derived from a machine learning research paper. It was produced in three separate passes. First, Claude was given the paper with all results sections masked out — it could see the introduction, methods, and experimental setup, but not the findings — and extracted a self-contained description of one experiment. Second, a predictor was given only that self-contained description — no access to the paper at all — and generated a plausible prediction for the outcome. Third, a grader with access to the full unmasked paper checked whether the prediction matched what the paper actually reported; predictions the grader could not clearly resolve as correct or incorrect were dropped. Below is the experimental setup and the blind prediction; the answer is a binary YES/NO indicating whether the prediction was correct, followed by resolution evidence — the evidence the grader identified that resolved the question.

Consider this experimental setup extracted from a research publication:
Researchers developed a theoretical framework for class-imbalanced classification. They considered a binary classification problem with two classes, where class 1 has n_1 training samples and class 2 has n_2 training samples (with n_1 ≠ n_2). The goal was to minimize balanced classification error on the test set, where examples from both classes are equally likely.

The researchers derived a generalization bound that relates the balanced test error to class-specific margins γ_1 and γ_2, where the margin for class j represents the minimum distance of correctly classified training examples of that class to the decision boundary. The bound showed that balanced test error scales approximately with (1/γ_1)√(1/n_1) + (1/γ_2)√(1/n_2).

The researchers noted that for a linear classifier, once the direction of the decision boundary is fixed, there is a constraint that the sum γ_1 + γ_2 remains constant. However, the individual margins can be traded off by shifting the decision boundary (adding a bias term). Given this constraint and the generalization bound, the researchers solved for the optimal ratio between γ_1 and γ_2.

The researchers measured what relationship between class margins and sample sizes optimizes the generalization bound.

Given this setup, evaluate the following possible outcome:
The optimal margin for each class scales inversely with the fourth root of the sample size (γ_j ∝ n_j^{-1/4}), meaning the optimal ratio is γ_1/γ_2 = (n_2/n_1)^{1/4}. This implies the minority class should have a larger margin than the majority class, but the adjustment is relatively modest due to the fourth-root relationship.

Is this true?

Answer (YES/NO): YES